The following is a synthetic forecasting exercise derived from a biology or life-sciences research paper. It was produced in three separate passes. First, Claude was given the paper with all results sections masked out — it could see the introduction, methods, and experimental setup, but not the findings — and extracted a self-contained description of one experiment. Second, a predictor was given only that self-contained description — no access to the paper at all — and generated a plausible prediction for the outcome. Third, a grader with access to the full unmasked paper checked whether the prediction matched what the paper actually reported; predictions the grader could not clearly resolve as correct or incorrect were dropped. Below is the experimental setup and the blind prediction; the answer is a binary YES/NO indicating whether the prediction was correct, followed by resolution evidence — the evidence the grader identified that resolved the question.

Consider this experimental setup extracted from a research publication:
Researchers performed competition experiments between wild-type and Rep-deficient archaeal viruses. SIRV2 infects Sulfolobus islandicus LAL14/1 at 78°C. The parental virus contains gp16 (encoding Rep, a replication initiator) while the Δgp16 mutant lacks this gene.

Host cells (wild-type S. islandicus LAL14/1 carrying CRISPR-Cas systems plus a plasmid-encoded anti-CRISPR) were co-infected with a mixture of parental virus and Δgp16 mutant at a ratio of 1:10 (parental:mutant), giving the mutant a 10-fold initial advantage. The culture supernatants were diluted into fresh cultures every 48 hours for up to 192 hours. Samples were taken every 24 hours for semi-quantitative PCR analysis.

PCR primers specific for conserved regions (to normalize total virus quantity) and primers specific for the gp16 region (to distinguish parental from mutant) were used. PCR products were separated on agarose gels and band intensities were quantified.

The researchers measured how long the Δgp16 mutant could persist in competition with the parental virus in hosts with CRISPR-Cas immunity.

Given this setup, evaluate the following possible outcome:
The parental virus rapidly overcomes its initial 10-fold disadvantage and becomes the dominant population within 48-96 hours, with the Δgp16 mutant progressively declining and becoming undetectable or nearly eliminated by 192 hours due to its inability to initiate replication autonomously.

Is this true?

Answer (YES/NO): YES